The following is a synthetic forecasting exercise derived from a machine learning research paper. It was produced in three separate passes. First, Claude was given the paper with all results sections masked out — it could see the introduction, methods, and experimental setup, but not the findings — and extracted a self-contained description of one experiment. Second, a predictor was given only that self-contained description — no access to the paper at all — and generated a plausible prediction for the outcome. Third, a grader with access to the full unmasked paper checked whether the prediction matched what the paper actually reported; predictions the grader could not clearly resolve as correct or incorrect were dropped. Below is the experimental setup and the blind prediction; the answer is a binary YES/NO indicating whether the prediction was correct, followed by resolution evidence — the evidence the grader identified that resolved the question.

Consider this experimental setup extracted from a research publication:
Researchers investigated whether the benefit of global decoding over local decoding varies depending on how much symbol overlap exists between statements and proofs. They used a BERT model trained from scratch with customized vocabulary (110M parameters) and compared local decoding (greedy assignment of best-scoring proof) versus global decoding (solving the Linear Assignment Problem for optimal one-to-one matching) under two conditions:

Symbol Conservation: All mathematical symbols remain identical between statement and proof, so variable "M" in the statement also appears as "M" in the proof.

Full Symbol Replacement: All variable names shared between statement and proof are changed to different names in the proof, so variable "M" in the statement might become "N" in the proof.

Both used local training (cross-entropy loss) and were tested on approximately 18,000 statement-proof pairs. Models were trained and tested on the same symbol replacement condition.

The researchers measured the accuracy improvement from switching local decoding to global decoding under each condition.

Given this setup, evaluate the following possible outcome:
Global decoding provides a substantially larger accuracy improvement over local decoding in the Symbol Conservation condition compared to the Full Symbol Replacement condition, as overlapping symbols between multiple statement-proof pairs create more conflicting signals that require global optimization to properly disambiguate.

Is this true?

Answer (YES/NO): YES